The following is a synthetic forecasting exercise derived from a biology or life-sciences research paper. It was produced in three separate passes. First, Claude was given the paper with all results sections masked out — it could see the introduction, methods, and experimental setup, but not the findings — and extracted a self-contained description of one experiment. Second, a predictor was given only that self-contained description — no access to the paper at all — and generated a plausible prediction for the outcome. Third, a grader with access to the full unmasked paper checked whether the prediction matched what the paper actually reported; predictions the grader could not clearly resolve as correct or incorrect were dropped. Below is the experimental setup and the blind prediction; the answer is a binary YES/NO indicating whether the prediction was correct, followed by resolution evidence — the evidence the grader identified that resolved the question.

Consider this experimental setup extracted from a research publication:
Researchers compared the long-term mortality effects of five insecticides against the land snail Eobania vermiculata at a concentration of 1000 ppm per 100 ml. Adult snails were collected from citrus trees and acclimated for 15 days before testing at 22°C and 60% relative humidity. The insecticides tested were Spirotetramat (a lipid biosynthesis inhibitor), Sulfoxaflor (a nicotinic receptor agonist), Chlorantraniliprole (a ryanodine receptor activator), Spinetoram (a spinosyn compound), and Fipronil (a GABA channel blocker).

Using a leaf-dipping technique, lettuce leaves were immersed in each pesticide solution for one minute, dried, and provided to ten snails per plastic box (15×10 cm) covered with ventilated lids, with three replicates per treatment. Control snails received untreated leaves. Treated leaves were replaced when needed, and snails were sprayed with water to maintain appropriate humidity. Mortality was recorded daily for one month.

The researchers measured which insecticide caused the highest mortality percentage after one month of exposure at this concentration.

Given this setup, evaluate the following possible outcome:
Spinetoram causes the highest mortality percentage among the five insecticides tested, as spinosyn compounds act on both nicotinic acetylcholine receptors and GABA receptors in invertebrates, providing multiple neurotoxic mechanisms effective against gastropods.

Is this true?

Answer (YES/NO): NO